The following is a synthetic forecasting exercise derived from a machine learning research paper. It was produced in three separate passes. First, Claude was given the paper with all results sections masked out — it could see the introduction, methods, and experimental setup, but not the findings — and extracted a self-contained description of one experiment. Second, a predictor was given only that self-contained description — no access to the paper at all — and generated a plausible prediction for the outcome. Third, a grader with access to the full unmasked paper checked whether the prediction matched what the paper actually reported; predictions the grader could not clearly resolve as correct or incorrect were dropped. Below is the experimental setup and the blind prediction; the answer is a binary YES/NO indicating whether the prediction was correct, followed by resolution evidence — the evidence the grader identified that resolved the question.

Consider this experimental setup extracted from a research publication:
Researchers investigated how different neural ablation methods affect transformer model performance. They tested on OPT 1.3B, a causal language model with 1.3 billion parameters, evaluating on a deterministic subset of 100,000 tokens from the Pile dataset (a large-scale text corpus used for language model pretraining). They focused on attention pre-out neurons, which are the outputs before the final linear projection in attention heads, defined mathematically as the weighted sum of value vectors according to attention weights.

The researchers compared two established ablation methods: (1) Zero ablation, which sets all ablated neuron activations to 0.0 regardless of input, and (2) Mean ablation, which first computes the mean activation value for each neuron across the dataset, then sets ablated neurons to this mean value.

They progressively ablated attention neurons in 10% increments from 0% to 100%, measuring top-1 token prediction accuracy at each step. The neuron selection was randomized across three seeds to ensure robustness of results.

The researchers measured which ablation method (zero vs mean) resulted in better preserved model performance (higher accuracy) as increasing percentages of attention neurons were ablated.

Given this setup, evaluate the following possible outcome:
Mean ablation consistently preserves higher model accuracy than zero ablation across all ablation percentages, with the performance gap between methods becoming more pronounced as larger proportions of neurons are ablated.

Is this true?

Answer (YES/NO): YES